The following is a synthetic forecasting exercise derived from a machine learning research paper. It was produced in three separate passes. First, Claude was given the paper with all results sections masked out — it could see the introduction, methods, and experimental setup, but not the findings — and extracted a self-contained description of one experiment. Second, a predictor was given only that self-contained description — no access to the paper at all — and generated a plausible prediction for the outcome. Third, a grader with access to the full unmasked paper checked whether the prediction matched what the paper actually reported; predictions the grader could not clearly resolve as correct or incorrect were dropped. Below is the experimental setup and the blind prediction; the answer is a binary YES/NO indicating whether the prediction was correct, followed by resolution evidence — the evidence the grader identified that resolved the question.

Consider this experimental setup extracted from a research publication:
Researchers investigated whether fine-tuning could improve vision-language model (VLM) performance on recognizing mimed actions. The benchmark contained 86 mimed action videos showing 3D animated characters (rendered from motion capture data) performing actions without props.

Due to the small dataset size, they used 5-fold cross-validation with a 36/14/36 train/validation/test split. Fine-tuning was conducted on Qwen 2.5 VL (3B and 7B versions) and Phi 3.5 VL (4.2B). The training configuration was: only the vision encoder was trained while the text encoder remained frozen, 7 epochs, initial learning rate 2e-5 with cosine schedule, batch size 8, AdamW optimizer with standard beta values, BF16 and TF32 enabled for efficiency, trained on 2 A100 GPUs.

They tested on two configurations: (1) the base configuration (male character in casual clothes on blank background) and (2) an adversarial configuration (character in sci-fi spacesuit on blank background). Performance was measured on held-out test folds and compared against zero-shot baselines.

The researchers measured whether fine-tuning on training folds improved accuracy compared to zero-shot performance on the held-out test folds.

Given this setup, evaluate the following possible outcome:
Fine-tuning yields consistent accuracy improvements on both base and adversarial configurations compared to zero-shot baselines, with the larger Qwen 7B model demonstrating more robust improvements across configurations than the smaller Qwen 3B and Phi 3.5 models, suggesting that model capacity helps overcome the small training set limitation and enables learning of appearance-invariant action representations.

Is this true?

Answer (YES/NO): NO